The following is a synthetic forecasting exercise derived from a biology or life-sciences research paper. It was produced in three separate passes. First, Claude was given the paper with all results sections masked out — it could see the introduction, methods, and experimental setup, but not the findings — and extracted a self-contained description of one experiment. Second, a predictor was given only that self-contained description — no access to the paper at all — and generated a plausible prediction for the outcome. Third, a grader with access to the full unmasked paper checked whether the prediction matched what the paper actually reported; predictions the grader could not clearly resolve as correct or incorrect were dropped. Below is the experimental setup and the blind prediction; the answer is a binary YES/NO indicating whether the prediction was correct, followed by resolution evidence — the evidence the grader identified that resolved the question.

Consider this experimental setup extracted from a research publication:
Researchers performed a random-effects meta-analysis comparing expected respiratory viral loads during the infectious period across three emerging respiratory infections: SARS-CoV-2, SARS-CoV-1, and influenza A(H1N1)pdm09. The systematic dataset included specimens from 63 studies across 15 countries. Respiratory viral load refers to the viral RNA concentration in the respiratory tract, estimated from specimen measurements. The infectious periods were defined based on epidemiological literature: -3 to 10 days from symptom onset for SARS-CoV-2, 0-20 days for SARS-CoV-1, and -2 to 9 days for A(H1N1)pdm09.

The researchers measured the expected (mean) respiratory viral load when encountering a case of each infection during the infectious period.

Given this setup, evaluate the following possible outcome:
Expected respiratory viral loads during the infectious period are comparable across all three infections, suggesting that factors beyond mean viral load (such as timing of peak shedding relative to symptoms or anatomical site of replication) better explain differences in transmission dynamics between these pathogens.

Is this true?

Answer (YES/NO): NO